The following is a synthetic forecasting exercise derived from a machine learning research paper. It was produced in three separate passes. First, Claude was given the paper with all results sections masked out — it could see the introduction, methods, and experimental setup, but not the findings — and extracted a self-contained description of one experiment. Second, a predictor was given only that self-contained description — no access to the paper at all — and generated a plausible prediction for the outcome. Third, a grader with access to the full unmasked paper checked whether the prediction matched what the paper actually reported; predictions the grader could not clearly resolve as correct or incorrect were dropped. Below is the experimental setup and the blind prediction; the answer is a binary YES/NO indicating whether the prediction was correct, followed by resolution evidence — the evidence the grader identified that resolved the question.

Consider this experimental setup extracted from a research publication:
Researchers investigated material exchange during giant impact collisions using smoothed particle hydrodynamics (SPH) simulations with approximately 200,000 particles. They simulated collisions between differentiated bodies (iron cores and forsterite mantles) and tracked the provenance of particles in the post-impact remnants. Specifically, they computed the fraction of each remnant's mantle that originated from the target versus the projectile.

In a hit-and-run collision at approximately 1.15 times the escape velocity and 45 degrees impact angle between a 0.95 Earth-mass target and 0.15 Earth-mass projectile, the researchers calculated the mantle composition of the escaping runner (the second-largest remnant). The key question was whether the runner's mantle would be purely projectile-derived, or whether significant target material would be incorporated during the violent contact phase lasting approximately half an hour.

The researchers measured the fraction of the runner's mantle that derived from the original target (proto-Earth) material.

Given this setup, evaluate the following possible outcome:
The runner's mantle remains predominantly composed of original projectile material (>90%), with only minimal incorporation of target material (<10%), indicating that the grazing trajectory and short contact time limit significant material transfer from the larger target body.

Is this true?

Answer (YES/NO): NO